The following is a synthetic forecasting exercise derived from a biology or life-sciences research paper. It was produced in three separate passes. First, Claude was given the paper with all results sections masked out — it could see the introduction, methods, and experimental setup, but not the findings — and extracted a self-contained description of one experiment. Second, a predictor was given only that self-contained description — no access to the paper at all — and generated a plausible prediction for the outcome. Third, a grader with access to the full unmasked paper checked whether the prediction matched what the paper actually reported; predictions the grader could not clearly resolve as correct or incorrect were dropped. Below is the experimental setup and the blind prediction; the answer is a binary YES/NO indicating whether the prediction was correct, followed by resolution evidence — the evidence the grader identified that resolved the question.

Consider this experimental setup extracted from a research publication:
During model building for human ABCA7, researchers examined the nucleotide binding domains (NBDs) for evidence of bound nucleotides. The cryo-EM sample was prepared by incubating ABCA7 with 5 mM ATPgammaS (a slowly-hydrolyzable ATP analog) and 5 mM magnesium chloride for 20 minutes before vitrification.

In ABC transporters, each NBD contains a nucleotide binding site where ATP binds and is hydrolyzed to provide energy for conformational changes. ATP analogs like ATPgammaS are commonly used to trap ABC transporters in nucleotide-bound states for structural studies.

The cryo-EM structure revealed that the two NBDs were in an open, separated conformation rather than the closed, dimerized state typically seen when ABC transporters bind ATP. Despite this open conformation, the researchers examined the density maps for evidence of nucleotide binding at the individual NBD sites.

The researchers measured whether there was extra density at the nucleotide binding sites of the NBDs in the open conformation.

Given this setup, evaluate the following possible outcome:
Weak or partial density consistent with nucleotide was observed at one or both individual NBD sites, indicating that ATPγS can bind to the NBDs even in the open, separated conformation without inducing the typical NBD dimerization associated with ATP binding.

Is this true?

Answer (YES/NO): YES